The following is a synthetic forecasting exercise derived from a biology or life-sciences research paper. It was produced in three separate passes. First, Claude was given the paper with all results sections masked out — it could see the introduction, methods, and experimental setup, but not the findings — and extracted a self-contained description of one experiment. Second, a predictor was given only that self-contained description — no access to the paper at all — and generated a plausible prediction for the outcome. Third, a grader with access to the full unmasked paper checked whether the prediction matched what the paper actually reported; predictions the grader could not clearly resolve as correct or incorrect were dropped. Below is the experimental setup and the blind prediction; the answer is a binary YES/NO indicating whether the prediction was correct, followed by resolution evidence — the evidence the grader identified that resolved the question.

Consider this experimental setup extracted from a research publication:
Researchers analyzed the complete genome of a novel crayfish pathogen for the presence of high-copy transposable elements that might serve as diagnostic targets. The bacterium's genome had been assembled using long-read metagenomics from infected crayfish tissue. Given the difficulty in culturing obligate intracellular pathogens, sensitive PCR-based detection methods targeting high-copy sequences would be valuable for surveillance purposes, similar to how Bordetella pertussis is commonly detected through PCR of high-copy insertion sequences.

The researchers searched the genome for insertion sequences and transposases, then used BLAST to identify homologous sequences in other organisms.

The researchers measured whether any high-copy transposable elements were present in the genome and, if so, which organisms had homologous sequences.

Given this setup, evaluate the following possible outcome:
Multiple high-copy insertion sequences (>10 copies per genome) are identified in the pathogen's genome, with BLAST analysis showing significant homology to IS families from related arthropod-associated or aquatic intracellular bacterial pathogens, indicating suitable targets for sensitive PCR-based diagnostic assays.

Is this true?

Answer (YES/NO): NO